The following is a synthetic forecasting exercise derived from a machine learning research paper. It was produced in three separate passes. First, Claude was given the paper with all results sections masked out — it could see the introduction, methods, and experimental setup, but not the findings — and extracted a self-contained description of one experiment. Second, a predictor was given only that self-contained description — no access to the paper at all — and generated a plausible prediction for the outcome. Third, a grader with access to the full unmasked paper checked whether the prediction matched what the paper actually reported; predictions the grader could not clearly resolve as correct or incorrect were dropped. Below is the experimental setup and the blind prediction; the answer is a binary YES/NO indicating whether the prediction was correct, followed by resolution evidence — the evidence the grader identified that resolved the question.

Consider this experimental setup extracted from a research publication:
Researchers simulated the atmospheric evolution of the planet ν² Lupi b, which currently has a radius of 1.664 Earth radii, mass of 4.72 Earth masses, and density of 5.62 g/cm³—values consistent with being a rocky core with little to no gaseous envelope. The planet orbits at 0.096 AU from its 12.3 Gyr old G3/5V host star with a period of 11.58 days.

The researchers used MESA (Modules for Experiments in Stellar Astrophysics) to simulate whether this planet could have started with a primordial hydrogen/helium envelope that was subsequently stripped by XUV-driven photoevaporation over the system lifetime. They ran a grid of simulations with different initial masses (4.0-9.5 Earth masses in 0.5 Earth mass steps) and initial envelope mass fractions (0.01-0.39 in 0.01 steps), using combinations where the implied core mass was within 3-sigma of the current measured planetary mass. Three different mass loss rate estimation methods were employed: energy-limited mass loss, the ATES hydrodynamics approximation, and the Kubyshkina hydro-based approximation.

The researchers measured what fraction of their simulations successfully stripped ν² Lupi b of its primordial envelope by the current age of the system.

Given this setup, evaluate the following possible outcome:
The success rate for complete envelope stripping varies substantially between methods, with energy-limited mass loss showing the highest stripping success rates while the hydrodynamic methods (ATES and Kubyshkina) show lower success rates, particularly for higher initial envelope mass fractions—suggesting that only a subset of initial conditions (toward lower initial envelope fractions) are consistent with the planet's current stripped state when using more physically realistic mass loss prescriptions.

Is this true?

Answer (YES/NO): NO